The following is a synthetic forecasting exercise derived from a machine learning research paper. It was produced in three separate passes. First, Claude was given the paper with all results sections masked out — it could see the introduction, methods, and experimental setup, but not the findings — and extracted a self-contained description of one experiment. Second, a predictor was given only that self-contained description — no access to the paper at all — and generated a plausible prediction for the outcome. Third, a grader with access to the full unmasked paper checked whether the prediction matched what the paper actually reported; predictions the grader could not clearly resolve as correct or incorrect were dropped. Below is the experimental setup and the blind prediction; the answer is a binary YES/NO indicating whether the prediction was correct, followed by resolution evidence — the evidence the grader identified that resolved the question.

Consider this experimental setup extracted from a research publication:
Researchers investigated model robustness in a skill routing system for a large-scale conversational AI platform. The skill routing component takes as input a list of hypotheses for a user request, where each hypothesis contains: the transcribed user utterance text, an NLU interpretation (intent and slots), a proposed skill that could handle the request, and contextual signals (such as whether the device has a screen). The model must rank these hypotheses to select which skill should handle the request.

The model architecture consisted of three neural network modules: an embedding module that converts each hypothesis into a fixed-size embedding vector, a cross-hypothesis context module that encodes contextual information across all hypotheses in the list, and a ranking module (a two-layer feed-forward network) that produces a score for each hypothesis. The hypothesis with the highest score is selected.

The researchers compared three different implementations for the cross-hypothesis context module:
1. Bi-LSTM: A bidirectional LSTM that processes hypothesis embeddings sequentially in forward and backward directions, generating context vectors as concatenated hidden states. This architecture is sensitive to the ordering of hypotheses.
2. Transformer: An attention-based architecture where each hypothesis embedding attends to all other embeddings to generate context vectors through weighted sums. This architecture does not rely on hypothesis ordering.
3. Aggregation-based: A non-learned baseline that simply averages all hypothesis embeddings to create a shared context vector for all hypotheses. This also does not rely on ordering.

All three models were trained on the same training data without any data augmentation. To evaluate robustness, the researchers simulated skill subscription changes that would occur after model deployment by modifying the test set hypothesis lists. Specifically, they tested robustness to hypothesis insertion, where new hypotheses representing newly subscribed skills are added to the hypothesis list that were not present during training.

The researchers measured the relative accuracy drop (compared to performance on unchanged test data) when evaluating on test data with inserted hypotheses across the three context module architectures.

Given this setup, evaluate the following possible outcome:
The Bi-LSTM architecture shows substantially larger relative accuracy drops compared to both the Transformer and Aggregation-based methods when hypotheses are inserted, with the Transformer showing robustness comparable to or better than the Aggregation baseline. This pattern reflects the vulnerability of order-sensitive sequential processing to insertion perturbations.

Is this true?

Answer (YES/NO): YES